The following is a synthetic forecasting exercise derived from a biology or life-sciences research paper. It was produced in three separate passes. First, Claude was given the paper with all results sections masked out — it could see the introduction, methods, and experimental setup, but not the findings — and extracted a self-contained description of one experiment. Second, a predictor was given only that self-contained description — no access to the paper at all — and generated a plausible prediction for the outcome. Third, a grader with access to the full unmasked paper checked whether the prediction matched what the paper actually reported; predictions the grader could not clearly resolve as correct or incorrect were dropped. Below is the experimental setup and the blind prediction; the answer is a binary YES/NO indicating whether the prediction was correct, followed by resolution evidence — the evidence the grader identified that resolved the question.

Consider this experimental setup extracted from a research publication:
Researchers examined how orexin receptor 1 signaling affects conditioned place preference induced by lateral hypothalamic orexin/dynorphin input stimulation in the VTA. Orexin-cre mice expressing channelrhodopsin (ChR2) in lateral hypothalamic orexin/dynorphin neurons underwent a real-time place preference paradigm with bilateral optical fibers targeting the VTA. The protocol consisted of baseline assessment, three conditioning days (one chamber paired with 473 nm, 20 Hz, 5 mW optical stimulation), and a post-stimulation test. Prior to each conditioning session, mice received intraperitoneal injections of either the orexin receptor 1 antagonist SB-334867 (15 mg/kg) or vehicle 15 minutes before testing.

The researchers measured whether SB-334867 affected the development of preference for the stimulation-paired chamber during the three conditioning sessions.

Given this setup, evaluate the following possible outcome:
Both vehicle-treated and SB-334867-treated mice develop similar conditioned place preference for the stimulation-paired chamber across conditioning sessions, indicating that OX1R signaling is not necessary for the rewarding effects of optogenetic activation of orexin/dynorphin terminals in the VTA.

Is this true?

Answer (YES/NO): NO